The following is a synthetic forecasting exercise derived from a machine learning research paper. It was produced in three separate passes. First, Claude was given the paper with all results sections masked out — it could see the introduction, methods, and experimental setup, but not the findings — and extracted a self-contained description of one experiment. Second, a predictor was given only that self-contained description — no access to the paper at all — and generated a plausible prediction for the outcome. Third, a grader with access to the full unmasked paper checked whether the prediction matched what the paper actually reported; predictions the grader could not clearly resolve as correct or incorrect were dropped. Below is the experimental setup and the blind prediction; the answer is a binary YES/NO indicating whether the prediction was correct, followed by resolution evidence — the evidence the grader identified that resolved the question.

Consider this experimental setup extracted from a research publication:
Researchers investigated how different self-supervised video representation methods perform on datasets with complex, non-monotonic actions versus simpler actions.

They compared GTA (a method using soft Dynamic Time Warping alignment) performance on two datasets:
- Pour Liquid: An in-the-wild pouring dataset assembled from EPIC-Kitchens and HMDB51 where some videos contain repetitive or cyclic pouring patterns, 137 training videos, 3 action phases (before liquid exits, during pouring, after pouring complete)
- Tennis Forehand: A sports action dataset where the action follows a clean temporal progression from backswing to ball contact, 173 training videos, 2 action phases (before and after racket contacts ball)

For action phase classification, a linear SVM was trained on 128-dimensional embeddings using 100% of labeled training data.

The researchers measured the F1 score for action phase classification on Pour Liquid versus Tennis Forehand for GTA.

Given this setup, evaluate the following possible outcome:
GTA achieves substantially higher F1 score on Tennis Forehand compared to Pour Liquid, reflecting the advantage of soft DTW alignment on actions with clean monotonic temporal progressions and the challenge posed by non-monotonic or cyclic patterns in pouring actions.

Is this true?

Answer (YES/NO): YES